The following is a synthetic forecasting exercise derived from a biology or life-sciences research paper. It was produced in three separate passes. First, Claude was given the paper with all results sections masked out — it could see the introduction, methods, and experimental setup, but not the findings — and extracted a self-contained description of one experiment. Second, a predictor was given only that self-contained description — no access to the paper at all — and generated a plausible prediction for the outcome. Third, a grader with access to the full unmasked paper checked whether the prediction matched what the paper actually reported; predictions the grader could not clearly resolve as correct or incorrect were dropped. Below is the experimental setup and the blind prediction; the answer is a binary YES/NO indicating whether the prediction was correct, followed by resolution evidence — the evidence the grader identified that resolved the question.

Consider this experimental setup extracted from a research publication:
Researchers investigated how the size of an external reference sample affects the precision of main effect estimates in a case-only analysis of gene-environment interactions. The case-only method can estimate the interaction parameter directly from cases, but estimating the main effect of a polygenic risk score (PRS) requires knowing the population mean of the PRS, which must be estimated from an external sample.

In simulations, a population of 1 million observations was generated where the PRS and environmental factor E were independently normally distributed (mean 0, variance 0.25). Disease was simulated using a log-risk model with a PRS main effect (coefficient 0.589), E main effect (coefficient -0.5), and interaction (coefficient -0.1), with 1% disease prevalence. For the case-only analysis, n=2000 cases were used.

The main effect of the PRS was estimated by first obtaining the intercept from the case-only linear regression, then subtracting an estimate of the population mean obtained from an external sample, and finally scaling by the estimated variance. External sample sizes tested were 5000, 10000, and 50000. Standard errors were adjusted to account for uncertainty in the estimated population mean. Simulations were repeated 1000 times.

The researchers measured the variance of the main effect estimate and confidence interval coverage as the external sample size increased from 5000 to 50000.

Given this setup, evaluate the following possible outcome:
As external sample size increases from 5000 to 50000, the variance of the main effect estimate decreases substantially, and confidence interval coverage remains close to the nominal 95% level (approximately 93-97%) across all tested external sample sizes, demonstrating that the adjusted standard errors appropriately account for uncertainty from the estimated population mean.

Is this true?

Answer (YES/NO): YES